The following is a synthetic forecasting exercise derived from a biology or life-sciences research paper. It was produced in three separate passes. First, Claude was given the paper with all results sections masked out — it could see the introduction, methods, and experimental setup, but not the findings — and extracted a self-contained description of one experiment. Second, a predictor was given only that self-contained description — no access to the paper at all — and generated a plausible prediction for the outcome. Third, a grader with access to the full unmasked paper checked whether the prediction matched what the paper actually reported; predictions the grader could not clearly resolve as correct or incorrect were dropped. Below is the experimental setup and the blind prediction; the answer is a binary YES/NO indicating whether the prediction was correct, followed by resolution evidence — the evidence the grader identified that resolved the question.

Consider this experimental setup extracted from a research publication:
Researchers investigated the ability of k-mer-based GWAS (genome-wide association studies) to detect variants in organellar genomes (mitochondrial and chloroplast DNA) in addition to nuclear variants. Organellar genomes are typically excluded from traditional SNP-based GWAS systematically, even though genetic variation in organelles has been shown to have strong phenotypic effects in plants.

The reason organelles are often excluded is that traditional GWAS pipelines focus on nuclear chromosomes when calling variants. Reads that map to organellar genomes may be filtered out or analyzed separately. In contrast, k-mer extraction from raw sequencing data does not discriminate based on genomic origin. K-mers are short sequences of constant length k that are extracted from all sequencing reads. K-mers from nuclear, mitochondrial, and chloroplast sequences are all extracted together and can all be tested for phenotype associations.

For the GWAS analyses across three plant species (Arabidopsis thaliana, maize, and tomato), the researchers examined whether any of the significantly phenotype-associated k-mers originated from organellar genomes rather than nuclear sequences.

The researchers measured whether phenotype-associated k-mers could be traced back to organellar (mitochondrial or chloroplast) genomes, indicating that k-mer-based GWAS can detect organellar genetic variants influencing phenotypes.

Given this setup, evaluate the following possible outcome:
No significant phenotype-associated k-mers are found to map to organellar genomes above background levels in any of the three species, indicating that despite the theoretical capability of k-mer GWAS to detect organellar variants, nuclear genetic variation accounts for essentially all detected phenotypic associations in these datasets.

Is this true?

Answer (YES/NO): NO